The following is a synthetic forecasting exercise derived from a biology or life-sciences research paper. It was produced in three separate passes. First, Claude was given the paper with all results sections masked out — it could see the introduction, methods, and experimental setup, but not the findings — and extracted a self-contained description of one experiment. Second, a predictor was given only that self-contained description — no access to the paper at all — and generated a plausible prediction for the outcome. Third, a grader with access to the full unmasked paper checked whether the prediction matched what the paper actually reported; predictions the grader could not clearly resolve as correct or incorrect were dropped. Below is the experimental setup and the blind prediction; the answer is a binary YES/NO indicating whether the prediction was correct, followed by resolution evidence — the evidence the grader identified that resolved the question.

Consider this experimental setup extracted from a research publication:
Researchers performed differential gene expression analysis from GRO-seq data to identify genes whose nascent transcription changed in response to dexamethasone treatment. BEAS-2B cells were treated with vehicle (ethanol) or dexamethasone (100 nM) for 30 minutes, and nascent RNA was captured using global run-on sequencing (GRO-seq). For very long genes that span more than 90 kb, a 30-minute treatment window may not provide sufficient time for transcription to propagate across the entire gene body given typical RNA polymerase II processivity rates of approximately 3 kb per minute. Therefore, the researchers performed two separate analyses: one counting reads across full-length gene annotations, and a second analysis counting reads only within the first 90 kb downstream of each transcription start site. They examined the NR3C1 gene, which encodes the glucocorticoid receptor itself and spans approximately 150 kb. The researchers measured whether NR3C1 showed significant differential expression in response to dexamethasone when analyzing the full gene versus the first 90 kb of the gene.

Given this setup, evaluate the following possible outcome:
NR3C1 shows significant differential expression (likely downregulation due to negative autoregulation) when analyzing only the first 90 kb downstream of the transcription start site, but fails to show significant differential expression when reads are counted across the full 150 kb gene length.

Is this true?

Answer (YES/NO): NO